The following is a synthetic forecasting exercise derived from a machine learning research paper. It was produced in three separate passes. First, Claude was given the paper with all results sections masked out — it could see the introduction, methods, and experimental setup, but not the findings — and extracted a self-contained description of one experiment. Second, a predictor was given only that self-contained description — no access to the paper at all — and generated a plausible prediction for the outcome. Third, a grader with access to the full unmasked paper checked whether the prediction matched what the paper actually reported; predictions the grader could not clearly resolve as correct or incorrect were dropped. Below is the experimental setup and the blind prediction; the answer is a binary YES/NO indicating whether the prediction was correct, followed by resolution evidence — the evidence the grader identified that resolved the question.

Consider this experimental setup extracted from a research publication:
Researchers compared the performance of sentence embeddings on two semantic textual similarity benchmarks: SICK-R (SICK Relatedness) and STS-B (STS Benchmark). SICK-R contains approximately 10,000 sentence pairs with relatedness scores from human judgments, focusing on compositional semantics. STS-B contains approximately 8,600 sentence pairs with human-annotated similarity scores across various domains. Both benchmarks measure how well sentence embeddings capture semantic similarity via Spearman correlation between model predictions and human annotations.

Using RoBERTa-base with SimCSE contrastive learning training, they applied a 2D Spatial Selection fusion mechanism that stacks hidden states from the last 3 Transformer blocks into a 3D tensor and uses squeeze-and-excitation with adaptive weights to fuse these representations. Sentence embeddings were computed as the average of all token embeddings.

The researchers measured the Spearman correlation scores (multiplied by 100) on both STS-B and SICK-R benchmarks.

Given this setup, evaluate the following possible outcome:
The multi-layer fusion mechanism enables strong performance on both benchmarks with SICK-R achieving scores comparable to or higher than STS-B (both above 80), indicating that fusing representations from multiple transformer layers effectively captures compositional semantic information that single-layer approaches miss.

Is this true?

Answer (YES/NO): NO